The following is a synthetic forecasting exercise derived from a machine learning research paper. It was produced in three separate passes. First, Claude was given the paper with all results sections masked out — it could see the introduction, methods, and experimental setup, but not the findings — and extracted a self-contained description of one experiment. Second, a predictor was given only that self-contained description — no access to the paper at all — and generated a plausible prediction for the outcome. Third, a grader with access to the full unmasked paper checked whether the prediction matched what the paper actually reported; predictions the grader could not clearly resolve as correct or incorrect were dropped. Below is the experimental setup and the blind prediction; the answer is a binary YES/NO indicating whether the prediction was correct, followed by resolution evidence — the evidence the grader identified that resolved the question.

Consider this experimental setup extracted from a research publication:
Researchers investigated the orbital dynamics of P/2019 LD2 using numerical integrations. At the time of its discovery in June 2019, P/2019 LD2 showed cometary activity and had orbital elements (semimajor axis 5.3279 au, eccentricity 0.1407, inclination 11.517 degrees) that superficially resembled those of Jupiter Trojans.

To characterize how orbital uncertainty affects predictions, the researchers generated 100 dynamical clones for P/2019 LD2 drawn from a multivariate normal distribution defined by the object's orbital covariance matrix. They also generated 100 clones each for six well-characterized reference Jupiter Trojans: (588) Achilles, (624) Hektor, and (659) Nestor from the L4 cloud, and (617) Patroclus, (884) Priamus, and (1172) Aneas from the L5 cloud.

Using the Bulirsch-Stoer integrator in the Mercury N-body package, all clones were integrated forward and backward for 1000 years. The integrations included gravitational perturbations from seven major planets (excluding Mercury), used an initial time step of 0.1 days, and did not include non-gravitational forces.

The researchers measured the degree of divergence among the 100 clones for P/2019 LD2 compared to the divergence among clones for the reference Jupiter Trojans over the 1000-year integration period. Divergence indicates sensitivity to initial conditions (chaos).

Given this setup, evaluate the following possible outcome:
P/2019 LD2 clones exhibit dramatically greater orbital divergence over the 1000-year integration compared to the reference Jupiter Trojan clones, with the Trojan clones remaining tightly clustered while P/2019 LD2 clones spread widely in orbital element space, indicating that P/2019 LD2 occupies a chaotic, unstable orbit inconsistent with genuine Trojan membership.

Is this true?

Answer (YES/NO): YES